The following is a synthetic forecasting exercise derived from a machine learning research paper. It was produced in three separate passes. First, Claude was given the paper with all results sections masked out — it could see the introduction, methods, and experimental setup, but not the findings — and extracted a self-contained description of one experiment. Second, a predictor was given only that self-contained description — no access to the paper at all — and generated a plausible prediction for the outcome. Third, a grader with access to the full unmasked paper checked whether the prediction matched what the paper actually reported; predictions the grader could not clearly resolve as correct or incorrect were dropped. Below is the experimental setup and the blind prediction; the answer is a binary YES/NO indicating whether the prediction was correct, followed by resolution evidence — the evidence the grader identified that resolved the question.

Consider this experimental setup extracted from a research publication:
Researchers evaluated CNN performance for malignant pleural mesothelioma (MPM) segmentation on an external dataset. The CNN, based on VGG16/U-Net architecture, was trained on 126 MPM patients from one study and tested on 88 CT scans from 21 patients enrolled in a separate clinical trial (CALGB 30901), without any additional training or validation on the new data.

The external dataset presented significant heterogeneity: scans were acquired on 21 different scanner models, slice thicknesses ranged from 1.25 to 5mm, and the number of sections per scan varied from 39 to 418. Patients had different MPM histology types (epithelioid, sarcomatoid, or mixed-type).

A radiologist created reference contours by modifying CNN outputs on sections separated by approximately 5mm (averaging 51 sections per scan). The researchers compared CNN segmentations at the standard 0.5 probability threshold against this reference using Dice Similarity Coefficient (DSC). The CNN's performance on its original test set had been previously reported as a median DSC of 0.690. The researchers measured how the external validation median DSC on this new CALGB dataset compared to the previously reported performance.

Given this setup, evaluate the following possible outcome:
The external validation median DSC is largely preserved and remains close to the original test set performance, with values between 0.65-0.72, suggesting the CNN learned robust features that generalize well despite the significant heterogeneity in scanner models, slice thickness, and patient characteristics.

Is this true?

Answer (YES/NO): NO